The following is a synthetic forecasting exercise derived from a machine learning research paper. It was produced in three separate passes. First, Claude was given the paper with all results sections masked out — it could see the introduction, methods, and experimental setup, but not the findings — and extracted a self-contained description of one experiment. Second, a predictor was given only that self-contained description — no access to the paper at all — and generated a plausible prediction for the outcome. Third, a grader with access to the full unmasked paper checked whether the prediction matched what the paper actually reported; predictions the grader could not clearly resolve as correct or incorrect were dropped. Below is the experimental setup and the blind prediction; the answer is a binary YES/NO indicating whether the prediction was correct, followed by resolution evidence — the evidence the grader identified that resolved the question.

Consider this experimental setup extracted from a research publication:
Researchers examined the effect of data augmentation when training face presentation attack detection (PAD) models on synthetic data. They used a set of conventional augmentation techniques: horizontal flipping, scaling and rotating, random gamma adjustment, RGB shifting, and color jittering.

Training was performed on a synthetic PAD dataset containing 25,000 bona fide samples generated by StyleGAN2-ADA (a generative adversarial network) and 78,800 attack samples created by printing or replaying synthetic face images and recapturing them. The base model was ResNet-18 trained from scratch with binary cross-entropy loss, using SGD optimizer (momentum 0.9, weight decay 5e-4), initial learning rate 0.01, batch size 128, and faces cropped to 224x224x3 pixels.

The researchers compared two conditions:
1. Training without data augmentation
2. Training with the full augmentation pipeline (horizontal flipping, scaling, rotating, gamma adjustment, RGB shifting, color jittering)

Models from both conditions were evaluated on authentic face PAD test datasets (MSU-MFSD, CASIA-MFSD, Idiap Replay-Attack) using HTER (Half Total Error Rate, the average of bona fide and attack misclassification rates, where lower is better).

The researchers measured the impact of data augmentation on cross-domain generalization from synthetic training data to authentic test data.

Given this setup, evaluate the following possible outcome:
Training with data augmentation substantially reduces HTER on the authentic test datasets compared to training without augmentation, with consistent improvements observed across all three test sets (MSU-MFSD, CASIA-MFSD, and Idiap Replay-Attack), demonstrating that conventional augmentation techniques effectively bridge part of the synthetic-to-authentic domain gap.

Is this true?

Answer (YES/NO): NO